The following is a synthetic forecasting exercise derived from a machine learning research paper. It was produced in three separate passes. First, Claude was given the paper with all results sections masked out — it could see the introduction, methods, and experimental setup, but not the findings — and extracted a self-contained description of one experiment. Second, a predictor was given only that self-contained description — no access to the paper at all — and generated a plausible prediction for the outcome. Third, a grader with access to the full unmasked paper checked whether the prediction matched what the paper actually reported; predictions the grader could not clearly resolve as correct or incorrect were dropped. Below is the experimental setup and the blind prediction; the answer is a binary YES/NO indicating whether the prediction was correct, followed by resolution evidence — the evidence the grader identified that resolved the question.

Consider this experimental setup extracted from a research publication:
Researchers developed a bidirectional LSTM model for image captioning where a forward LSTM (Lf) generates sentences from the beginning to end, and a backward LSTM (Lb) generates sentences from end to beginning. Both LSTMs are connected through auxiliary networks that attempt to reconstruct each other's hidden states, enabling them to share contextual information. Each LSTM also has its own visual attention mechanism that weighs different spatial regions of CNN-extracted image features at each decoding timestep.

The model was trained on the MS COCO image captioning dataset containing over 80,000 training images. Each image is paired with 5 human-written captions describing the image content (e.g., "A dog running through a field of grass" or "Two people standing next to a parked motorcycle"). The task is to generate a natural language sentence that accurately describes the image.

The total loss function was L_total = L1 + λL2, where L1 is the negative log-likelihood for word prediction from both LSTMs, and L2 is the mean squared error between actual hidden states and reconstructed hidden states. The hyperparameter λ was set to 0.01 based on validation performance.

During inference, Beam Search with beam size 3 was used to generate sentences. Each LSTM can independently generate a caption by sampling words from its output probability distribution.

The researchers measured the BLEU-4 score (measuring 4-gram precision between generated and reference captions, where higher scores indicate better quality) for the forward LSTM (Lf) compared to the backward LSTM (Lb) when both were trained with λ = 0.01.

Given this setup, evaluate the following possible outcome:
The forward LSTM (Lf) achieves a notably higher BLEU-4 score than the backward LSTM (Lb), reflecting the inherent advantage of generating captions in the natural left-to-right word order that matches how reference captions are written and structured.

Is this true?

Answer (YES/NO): YES